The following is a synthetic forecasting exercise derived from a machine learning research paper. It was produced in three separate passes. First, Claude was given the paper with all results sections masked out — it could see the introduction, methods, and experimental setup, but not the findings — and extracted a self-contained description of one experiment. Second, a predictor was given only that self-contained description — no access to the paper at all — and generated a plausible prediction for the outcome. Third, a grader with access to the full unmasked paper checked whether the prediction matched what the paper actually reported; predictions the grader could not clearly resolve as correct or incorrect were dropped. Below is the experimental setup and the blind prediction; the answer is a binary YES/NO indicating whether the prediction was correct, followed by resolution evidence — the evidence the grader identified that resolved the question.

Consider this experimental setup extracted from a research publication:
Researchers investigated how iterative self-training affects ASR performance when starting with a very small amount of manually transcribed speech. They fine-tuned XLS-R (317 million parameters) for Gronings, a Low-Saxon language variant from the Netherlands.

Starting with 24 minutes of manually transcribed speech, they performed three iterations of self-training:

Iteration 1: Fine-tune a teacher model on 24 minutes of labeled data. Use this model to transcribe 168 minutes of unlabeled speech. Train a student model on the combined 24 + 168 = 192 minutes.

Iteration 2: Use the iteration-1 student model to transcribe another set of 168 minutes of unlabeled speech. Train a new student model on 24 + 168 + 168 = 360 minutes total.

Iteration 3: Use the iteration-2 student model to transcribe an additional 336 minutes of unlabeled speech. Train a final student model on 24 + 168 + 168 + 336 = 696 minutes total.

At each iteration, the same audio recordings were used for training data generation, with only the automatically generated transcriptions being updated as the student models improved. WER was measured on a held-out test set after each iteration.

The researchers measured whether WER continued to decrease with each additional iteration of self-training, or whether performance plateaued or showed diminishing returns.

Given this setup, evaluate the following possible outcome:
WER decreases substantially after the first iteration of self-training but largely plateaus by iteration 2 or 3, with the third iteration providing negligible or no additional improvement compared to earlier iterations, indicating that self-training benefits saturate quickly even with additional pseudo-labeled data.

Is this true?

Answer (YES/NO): NO